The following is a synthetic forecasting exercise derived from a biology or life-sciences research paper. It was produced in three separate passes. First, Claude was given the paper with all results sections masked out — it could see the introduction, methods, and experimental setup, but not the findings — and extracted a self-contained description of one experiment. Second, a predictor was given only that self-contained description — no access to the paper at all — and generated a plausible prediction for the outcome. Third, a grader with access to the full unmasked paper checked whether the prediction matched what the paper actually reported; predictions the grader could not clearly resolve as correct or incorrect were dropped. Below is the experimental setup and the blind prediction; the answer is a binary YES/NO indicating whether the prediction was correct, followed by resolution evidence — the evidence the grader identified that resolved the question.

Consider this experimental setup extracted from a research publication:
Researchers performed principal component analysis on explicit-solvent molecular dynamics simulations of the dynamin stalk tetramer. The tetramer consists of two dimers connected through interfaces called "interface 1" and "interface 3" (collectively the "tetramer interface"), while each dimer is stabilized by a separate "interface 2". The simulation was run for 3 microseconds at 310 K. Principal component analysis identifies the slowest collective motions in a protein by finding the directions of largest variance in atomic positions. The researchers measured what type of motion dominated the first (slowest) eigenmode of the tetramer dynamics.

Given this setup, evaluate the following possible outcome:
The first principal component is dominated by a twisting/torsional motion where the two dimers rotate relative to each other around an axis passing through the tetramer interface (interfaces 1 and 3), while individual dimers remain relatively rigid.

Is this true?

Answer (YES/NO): NO